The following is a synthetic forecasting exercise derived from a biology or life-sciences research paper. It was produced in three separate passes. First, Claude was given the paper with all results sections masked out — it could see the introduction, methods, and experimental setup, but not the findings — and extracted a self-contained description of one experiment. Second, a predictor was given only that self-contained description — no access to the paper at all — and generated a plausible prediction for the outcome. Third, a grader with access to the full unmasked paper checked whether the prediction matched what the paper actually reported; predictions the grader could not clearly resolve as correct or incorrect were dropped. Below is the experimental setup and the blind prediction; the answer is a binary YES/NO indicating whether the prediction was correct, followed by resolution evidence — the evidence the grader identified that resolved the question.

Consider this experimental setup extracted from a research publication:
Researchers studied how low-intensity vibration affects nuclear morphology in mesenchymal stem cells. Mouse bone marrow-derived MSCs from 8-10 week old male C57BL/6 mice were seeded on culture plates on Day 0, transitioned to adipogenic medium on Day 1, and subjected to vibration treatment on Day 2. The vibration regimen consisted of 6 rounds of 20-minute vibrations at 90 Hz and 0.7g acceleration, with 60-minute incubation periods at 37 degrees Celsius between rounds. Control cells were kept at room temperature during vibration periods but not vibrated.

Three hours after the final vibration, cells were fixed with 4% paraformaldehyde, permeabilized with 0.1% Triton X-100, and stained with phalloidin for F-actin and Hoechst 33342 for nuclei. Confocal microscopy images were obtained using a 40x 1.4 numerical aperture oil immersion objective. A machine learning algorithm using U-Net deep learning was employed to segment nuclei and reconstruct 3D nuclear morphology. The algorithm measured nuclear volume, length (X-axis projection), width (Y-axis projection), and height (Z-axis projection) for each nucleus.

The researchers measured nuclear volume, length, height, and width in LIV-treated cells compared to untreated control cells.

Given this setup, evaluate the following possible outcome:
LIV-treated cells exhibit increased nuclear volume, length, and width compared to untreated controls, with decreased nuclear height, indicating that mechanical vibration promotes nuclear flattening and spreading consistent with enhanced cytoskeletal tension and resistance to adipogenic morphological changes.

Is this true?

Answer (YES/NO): NO